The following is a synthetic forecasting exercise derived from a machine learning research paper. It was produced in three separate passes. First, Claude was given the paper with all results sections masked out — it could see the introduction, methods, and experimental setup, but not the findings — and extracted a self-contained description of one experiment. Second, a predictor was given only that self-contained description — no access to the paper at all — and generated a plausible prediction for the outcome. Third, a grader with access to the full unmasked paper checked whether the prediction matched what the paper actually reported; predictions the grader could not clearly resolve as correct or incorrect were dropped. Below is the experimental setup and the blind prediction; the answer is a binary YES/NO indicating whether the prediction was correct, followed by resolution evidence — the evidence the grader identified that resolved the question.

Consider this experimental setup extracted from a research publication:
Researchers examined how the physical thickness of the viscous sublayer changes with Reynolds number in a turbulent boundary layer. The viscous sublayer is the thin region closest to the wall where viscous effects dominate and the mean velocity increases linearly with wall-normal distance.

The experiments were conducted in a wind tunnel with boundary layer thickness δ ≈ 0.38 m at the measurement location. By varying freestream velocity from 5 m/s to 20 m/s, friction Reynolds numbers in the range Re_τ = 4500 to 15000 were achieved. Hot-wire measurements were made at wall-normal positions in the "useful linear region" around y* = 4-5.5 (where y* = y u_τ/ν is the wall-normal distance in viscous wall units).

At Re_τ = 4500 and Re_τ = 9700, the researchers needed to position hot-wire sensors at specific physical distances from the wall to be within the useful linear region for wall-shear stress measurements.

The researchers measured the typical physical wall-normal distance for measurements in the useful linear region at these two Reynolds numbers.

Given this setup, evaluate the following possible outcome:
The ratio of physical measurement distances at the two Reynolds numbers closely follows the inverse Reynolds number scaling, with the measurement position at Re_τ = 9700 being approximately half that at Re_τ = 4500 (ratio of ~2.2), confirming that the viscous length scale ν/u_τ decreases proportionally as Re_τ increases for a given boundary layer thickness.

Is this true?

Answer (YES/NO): NO